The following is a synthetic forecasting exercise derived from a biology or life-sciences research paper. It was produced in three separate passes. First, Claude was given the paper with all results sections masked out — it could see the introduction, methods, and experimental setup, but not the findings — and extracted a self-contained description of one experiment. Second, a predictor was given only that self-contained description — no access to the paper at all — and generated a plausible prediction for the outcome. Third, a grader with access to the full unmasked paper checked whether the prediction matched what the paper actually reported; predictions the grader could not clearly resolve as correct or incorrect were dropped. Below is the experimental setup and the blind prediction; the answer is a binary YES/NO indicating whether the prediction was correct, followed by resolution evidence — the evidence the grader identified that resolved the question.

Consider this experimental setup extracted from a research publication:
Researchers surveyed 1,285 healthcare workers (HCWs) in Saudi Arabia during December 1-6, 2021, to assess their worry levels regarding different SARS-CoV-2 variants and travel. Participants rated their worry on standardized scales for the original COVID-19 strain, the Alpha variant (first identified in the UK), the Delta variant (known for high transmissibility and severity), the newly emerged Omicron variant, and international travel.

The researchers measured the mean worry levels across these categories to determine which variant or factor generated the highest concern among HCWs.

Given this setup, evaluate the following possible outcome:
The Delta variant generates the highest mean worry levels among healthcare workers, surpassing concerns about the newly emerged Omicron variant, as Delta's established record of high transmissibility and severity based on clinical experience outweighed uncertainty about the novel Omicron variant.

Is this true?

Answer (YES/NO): NO